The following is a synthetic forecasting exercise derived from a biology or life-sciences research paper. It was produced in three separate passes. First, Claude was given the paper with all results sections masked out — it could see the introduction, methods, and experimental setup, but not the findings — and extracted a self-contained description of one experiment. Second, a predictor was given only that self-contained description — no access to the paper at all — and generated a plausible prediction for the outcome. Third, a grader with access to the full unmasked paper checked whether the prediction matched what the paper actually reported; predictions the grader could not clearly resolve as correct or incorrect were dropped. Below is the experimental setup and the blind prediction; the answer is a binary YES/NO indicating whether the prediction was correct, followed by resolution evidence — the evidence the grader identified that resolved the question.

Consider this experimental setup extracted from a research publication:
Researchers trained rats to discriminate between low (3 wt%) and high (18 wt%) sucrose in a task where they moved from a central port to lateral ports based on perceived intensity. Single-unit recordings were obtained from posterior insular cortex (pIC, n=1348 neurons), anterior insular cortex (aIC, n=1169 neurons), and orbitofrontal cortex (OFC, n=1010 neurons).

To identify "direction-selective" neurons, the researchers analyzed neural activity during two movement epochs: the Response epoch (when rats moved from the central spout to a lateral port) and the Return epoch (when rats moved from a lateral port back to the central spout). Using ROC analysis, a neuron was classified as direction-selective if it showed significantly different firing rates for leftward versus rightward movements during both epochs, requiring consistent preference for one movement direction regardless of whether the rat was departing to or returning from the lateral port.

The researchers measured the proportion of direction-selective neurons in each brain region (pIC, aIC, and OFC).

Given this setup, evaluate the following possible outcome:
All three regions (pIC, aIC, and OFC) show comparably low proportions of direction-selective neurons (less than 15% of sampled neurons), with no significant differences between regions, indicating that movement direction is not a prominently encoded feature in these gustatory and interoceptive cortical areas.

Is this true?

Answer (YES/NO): NO